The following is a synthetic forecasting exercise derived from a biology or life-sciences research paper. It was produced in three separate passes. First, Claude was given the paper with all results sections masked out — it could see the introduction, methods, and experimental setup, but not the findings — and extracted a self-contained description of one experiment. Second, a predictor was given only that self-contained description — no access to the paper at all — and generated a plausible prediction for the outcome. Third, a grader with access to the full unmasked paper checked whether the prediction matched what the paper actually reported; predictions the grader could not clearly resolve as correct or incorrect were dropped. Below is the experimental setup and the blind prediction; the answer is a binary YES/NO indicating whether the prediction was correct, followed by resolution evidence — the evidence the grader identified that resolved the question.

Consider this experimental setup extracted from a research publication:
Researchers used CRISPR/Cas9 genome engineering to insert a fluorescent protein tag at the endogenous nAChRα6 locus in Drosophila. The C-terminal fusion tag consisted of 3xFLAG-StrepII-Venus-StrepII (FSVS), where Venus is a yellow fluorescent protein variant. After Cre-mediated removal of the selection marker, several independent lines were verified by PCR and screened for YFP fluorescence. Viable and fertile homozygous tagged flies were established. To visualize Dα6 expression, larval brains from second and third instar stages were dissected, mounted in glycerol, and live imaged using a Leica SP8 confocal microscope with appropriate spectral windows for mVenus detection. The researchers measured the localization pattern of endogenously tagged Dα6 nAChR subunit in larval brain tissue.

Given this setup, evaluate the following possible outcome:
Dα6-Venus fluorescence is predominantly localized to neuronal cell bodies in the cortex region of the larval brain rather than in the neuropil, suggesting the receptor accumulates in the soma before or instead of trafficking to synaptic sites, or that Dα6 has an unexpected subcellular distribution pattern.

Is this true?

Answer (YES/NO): NO